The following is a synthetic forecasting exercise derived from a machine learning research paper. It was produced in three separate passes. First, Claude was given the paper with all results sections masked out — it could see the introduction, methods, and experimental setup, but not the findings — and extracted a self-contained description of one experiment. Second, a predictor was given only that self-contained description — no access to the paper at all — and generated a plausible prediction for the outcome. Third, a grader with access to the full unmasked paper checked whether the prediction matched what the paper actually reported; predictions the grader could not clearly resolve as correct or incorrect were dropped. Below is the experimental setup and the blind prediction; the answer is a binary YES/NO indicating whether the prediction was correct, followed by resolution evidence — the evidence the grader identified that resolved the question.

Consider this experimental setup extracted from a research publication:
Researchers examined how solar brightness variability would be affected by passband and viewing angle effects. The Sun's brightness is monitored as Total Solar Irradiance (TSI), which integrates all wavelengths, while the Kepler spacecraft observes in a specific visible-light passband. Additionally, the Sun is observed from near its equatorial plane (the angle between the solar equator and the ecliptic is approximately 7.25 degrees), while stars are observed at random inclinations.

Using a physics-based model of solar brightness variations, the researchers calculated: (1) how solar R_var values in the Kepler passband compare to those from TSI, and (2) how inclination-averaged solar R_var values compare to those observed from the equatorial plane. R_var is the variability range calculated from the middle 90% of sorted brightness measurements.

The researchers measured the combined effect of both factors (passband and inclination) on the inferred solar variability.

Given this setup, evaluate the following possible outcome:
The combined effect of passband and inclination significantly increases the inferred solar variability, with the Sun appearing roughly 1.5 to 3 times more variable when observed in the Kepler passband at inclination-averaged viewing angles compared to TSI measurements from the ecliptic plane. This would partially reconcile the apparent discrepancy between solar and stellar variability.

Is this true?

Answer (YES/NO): NO